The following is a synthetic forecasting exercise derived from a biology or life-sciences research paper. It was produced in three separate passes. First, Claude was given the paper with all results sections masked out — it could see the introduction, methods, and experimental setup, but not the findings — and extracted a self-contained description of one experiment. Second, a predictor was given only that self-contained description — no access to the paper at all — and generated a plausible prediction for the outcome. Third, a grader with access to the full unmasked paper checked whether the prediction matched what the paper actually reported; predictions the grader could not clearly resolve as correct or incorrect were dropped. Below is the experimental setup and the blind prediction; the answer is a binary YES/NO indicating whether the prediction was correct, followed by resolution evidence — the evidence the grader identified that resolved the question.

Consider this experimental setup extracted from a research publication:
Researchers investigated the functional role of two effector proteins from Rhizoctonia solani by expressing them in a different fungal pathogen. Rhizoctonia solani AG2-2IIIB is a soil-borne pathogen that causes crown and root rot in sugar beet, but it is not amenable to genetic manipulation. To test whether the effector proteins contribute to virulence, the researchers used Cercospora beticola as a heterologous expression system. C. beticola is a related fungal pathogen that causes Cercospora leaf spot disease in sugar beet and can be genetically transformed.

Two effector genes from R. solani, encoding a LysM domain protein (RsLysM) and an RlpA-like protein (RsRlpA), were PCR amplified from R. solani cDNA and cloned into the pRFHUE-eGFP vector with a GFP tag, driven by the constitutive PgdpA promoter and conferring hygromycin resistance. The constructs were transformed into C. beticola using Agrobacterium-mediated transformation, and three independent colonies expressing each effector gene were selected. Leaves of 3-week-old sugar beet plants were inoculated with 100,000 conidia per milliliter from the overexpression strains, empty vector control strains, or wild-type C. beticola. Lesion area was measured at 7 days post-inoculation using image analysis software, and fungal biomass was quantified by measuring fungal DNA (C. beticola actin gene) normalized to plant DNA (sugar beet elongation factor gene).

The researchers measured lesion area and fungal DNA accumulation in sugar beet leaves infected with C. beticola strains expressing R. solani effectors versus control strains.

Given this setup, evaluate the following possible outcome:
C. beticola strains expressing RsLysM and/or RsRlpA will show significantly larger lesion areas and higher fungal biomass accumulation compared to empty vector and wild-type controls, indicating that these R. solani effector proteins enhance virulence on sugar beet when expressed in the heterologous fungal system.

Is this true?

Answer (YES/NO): NO